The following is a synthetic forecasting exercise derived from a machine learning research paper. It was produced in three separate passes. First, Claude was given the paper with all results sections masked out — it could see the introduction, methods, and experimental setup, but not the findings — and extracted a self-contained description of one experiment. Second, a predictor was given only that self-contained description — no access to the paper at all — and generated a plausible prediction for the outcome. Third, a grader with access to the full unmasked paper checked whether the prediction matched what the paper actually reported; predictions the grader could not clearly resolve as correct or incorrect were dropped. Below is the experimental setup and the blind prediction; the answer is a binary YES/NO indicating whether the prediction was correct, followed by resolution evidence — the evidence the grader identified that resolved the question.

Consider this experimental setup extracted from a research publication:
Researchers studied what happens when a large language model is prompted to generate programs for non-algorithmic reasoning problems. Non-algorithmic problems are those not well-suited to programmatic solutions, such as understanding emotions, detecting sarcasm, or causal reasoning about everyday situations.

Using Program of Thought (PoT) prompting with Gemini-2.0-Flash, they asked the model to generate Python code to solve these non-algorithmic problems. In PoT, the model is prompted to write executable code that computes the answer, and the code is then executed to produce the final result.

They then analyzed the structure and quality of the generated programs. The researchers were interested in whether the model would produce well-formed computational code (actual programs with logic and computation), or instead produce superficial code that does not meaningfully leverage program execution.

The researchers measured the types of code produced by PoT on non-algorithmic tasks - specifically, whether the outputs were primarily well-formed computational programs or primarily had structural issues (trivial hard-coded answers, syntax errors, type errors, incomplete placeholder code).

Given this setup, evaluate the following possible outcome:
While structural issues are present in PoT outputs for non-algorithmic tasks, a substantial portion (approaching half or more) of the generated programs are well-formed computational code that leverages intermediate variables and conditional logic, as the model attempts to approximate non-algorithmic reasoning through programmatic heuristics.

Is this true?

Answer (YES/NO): NO